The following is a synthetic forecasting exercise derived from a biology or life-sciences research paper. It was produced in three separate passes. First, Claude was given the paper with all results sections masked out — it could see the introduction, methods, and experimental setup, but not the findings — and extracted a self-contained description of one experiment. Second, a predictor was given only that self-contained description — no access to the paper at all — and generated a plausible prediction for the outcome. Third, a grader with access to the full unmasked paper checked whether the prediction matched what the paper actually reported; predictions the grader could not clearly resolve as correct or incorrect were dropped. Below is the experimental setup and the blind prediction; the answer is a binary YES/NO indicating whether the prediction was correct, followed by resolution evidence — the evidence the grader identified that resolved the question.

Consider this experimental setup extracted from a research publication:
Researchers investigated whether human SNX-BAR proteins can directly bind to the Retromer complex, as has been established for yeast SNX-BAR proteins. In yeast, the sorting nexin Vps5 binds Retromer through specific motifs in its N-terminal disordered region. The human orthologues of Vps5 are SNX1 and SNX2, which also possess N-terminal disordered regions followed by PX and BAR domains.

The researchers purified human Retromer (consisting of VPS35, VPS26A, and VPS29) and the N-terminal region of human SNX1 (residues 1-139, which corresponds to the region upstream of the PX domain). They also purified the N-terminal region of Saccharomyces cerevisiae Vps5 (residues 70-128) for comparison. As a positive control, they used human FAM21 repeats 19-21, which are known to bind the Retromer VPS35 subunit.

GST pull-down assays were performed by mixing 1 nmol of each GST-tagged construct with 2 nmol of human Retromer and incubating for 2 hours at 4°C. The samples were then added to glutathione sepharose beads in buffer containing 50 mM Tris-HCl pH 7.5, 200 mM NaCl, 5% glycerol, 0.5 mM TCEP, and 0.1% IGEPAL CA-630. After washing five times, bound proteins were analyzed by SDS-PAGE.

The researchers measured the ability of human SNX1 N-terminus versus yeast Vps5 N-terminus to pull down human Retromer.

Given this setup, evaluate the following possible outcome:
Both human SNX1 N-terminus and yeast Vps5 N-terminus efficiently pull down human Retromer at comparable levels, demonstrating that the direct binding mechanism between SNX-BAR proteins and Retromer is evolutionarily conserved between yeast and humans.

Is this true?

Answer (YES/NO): NO